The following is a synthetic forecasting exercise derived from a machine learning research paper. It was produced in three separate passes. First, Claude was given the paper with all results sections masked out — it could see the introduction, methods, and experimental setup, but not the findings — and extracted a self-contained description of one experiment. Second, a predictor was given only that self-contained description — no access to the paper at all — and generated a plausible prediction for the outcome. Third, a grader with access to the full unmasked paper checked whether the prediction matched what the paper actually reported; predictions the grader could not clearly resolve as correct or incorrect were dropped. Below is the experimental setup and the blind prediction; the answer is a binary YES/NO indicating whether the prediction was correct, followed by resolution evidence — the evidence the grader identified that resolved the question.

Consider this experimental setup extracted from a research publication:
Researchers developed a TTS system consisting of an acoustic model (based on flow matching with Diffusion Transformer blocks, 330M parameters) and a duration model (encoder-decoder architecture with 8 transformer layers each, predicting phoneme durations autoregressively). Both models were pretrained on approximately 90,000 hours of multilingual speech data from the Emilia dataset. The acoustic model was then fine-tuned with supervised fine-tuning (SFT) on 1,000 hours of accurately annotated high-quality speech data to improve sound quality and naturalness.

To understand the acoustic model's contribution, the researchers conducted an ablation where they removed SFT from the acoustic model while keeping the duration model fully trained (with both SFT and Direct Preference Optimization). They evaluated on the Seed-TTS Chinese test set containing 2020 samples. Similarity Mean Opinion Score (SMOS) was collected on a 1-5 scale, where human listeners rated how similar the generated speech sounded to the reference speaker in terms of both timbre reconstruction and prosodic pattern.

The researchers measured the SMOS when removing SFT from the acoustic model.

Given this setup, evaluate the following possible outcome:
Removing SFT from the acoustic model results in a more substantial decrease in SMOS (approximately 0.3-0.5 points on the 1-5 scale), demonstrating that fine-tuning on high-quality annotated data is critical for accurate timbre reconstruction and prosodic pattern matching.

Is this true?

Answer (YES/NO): NO